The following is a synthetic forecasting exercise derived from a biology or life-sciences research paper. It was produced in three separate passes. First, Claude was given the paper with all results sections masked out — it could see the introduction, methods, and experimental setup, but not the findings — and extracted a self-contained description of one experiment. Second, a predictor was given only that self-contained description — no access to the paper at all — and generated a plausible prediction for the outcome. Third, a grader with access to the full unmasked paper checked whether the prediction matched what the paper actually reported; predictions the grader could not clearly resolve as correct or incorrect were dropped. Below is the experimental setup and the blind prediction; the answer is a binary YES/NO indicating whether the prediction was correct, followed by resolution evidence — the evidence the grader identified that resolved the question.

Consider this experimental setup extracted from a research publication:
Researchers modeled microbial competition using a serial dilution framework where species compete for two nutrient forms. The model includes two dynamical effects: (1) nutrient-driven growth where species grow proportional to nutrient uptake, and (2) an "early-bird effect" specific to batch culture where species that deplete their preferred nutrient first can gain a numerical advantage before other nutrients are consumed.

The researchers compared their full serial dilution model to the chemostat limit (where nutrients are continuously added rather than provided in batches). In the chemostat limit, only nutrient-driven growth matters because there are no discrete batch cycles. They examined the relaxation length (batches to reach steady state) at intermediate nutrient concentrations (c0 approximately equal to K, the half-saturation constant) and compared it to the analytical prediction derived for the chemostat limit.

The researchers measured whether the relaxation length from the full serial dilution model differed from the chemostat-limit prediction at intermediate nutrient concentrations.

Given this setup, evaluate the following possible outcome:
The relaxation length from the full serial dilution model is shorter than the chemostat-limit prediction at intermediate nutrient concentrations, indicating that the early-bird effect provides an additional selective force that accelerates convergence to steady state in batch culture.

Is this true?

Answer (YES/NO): YES